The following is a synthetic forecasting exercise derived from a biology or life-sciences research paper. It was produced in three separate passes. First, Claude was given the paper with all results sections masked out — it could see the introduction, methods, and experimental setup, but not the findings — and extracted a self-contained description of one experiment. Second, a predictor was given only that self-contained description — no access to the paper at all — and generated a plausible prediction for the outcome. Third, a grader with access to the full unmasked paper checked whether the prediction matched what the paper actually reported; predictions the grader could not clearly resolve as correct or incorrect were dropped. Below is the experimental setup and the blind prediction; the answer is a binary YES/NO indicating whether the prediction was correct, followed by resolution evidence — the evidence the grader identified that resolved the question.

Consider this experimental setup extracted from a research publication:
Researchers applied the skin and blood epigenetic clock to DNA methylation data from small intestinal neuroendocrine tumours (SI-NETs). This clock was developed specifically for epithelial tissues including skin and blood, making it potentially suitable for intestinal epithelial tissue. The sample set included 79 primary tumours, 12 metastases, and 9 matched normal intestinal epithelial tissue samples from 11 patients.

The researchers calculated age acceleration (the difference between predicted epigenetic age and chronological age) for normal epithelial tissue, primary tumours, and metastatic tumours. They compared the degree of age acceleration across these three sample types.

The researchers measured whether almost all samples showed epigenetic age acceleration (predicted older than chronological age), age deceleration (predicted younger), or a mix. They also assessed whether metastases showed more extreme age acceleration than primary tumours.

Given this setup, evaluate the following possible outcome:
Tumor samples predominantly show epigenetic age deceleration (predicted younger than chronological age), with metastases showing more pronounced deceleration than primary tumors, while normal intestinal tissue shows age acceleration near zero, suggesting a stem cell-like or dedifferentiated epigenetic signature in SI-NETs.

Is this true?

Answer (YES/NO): NO